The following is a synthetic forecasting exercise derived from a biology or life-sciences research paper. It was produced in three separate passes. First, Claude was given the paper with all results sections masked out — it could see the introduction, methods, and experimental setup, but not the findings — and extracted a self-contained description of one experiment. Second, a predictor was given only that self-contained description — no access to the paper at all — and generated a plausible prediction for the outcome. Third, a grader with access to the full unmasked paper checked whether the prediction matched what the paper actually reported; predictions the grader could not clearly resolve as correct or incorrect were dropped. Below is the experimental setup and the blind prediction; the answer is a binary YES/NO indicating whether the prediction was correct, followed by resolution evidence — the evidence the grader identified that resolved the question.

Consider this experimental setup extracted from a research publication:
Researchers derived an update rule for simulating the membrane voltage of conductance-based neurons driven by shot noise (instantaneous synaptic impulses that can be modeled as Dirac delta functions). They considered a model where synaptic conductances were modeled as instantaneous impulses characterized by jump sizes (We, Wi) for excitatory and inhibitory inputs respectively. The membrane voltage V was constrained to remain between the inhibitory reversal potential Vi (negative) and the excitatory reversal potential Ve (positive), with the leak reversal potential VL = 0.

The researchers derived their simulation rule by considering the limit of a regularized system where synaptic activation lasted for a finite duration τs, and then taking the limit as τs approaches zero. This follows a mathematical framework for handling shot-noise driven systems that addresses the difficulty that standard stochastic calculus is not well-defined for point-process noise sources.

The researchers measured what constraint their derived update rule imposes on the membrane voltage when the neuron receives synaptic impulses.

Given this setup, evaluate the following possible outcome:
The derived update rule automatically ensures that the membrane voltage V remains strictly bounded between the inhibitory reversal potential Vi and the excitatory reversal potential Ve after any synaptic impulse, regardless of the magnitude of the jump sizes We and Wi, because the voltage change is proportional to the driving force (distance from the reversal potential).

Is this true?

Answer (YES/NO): YES